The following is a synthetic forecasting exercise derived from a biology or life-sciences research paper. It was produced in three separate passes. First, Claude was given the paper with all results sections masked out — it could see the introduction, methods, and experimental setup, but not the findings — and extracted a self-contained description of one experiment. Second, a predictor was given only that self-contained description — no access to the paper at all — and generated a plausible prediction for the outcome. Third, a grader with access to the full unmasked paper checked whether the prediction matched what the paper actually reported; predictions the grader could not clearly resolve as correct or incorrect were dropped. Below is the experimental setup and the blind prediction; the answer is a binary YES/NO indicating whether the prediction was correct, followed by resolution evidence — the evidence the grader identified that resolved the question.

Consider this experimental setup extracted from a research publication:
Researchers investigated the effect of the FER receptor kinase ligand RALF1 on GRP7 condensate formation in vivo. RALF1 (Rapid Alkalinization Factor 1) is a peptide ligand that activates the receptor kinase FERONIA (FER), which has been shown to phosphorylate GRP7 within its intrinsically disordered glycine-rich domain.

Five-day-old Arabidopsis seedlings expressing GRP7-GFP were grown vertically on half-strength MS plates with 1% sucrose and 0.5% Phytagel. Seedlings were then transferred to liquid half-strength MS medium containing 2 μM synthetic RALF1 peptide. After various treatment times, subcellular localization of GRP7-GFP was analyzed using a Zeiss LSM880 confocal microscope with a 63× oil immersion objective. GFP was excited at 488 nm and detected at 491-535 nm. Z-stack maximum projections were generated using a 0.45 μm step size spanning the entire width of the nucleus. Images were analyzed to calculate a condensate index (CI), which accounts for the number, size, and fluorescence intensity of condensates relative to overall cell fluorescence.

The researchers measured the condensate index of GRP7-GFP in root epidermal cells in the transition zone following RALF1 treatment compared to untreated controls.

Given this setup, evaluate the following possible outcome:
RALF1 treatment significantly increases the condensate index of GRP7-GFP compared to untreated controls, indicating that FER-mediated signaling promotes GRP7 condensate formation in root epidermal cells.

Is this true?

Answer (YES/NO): YES